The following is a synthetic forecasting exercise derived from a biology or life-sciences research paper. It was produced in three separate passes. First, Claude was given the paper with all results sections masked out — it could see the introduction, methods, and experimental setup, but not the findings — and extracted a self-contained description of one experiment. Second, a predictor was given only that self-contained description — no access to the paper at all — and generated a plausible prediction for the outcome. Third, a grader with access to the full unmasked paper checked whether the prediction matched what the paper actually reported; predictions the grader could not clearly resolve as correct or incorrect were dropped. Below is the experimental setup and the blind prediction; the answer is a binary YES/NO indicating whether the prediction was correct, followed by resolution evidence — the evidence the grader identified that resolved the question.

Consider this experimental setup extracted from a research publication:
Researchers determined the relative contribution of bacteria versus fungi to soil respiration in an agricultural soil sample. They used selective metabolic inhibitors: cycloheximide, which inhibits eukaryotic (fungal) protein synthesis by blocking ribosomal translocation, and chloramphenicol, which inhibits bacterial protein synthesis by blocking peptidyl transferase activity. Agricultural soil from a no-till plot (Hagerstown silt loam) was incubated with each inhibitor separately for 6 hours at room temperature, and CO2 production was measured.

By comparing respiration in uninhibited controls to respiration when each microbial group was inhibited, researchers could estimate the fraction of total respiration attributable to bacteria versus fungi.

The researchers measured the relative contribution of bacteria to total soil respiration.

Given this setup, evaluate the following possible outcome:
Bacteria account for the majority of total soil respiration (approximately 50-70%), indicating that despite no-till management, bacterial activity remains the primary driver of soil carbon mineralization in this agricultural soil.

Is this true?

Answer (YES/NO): YES